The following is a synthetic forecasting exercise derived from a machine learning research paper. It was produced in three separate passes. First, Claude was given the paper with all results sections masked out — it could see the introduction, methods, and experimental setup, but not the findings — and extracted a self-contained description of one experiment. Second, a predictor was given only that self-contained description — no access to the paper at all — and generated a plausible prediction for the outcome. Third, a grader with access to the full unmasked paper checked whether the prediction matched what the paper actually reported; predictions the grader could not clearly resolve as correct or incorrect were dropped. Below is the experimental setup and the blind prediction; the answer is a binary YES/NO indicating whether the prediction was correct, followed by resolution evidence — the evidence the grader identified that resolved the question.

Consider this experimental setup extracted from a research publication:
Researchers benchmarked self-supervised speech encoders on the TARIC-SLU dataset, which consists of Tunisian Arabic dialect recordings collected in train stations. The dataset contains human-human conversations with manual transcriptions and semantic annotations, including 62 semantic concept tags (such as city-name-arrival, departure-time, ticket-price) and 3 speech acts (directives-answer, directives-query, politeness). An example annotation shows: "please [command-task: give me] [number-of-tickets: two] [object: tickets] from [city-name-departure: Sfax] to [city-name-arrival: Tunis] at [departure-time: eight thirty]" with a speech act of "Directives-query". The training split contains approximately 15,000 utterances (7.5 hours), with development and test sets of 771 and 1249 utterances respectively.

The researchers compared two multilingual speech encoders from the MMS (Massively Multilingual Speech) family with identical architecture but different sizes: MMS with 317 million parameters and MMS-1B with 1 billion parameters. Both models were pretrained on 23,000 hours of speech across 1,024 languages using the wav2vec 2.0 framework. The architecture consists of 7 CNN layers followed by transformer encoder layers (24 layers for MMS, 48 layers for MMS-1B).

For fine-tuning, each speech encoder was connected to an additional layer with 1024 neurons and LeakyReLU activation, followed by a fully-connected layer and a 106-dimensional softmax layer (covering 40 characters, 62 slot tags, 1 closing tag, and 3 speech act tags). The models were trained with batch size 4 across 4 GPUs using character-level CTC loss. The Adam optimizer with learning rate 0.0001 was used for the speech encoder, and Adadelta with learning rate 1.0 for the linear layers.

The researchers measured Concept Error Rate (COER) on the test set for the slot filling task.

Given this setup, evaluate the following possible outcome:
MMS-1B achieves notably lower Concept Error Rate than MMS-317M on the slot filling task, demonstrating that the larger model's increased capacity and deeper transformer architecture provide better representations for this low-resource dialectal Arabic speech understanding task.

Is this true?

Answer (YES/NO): NO